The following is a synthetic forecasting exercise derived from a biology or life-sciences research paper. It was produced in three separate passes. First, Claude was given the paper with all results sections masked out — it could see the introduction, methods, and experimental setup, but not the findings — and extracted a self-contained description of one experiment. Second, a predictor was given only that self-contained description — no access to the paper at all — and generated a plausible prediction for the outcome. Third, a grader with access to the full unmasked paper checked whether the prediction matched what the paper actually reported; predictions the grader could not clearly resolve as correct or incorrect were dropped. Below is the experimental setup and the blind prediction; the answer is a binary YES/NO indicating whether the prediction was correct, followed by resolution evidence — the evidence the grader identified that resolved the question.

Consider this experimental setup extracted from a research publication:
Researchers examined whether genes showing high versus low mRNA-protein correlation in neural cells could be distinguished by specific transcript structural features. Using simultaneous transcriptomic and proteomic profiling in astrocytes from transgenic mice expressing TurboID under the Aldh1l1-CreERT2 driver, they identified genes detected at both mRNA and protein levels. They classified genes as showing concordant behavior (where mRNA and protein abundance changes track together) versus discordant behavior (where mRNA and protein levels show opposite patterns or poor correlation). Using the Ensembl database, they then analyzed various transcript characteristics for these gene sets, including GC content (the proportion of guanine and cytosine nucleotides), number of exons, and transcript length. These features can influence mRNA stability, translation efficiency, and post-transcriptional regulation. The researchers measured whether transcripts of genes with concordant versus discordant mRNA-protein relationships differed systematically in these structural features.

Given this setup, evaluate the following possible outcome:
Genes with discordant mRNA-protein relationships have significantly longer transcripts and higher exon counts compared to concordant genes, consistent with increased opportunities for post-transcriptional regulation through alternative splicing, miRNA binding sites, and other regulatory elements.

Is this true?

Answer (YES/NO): NO